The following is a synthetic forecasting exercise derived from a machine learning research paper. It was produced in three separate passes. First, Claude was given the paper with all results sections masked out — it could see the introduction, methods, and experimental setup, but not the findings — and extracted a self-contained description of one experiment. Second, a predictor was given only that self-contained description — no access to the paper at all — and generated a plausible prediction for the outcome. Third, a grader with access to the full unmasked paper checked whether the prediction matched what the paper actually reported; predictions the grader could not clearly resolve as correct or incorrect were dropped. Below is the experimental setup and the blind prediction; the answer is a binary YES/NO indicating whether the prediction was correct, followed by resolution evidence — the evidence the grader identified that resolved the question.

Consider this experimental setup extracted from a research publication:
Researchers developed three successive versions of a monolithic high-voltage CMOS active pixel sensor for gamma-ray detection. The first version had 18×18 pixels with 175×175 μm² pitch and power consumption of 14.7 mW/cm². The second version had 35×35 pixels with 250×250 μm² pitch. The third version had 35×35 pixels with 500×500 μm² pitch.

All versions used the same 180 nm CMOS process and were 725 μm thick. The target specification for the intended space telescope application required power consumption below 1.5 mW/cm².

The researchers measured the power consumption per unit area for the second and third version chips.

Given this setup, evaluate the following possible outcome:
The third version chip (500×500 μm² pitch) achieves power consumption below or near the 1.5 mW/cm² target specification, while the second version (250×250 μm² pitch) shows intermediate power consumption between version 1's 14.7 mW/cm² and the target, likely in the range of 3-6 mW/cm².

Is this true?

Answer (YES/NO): NO